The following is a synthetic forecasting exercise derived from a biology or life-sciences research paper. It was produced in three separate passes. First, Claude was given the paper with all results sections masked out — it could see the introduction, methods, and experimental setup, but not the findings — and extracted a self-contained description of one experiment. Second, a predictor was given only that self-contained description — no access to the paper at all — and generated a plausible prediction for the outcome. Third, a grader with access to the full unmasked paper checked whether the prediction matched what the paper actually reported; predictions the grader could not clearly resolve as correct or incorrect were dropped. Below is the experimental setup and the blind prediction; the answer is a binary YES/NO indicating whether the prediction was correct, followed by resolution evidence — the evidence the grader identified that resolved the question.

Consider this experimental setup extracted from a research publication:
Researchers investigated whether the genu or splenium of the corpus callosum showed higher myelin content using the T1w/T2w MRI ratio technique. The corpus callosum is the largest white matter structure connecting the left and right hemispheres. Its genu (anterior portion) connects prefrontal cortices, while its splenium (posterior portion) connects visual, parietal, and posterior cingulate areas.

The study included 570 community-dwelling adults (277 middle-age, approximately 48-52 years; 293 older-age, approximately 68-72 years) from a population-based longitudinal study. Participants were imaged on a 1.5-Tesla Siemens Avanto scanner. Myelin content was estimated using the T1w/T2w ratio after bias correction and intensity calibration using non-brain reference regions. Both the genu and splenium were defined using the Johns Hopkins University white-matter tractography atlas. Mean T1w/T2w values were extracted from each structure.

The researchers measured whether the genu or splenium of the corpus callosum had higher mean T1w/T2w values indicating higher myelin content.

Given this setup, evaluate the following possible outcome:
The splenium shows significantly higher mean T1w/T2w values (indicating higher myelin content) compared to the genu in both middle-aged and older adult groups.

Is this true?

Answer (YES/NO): NO